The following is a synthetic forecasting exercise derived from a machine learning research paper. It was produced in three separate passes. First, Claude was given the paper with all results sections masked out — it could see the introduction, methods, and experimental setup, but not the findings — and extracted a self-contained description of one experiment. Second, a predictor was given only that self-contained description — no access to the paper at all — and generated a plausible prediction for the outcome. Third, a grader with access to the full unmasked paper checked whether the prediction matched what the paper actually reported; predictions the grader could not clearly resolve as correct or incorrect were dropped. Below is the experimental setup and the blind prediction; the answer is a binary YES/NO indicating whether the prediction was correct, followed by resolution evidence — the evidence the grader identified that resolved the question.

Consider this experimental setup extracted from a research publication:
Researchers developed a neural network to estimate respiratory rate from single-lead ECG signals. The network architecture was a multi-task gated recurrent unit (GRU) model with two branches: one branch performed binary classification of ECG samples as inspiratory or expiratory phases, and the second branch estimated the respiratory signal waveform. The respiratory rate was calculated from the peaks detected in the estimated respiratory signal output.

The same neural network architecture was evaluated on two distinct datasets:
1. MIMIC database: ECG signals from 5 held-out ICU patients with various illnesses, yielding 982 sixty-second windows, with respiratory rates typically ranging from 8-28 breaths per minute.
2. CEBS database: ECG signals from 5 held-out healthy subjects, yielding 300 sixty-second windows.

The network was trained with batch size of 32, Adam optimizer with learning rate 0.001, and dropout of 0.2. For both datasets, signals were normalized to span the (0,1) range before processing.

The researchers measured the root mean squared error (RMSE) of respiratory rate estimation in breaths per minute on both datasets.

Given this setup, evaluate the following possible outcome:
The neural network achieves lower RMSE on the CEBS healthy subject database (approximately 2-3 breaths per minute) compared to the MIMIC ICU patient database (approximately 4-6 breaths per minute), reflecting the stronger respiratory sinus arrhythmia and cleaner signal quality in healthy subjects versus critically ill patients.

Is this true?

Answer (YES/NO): NO